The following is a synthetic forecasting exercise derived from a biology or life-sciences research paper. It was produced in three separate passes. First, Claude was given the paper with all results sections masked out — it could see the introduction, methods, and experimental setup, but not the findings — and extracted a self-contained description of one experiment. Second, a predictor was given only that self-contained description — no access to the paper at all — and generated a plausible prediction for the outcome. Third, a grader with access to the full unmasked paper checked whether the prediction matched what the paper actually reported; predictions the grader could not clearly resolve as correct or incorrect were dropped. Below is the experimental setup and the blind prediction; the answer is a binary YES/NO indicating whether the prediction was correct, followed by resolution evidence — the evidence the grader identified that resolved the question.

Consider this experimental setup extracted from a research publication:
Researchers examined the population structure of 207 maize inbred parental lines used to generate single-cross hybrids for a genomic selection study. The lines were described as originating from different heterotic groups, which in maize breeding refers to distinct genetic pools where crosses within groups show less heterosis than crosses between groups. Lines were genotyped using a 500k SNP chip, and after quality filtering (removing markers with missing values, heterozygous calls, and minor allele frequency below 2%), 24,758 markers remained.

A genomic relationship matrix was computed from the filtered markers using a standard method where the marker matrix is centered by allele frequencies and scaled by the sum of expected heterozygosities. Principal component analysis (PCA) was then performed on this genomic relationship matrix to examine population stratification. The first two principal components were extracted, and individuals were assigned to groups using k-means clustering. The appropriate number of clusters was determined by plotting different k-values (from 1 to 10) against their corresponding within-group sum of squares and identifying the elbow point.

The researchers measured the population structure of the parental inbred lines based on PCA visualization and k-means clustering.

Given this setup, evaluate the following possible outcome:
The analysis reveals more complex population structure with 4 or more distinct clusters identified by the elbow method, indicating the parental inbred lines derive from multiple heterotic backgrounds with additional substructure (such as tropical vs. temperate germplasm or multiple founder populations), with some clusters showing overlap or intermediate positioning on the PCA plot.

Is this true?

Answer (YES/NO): NO